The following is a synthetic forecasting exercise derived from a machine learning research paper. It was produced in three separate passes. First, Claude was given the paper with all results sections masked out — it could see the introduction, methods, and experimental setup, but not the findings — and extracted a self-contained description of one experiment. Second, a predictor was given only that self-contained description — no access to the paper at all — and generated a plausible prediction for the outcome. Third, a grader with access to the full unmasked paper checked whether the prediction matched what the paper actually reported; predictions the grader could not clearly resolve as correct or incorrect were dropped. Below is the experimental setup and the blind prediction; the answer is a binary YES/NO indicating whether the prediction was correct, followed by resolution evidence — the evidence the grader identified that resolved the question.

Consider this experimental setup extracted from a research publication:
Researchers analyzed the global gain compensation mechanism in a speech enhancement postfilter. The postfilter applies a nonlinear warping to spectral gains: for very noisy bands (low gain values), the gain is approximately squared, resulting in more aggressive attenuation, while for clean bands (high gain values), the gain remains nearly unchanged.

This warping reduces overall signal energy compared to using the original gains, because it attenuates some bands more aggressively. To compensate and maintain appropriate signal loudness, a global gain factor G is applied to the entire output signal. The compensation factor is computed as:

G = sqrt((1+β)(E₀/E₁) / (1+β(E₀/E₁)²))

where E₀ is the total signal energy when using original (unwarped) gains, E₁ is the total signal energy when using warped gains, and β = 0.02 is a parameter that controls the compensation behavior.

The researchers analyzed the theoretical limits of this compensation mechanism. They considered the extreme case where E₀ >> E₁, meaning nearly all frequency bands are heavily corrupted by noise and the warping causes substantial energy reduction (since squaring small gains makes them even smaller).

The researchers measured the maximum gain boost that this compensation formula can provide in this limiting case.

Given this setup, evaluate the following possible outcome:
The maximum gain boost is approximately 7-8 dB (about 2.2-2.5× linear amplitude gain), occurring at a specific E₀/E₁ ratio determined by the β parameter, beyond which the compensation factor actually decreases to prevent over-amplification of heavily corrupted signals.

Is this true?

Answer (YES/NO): NO